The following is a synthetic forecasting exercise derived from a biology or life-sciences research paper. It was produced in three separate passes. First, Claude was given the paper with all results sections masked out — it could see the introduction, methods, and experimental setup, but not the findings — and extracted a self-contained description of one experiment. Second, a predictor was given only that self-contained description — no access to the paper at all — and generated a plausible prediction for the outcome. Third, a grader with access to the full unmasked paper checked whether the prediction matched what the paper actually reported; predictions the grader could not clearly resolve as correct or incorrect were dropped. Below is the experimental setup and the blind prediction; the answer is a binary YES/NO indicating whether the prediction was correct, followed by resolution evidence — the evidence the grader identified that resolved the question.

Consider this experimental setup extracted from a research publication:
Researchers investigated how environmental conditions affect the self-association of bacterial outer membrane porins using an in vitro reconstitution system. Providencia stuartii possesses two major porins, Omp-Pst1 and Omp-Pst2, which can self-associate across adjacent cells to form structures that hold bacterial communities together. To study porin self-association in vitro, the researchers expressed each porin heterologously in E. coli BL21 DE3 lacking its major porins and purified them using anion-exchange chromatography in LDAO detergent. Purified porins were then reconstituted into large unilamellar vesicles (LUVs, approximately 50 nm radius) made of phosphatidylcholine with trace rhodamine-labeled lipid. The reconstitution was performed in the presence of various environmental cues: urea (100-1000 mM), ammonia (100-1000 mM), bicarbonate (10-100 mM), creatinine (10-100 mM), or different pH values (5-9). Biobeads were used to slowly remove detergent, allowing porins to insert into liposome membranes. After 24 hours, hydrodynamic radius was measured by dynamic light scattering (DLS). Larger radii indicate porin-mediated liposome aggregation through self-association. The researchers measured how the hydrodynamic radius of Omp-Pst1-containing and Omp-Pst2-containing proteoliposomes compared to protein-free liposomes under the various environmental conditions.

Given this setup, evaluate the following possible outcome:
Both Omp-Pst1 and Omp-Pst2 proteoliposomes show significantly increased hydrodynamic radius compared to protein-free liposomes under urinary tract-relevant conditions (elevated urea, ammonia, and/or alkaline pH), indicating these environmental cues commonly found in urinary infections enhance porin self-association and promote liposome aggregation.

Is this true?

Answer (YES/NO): NO